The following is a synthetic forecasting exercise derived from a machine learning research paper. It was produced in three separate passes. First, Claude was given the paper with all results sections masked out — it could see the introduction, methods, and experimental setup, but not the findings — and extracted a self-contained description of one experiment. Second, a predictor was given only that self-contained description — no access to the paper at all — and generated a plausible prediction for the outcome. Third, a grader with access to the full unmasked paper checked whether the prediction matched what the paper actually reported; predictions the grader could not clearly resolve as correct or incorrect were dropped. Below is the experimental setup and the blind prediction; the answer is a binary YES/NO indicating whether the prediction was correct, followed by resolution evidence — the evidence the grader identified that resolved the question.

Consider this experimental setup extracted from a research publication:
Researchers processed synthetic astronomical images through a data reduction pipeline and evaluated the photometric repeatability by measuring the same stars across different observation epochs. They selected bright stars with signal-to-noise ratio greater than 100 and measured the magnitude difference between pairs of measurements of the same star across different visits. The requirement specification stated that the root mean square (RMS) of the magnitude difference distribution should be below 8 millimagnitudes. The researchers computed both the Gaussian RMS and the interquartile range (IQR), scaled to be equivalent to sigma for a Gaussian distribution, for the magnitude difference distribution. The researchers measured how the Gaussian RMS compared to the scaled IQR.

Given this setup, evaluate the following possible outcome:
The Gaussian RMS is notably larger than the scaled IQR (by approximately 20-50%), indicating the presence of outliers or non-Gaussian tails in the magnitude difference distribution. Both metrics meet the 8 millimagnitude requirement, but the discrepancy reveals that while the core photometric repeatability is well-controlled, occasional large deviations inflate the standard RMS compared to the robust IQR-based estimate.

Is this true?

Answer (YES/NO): NO